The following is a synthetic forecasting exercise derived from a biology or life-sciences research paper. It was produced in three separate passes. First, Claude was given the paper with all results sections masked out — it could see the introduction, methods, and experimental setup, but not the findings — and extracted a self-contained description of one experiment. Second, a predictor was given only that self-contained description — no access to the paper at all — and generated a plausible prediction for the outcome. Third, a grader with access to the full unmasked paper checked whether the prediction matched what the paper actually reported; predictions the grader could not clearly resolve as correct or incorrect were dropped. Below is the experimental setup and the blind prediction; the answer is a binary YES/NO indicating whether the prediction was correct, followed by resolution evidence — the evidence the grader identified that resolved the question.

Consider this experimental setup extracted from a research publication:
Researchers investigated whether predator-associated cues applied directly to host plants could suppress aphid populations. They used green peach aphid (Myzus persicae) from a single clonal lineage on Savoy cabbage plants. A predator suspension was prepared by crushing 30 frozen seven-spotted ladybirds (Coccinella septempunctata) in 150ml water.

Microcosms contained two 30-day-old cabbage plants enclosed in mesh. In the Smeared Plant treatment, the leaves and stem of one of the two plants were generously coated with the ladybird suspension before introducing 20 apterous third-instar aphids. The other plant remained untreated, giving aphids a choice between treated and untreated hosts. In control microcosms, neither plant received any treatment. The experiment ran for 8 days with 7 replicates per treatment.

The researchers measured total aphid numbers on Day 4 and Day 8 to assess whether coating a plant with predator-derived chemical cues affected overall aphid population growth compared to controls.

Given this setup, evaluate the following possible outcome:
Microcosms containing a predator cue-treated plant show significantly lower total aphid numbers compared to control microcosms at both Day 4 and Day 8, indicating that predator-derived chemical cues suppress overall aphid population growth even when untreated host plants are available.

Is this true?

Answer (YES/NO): YES